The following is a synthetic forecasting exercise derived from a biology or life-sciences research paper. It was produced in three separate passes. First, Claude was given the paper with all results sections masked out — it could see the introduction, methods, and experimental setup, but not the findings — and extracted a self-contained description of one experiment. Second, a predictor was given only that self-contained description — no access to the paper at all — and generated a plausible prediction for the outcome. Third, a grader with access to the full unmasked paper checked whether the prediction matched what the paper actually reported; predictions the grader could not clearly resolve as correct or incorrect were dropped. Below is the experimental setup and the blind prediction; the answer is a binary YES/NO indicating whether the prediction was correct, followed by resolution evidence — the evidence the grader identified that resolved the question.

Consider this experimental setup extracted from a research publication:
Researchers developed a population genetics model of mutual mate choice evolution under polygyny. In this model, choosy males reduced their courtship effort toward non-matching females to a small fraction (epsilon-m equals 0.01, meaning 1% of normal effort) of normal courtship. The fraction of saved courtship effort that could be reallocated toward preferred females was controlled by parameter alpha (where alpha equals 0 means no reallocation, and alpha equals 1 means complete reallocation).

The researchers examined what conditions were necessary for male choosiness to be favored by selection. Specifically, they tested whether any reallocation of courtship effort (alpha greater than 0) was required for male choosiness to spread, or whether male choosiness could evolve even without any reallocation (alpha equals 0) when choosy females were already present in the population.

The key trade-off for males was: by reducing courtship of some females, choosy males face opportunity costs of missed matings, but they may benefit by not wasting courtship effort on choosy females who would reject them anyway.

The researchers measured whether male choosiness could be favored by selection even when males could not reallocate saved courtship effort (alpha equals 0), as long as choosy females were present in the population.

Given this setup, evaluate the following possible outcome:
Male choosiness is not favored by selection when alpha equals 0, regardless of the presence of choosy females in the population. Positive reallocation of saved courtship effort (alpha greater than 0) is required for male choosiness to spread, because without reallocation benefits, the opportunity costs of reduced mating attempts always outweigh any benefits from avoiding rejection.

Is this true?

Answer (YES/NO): YES